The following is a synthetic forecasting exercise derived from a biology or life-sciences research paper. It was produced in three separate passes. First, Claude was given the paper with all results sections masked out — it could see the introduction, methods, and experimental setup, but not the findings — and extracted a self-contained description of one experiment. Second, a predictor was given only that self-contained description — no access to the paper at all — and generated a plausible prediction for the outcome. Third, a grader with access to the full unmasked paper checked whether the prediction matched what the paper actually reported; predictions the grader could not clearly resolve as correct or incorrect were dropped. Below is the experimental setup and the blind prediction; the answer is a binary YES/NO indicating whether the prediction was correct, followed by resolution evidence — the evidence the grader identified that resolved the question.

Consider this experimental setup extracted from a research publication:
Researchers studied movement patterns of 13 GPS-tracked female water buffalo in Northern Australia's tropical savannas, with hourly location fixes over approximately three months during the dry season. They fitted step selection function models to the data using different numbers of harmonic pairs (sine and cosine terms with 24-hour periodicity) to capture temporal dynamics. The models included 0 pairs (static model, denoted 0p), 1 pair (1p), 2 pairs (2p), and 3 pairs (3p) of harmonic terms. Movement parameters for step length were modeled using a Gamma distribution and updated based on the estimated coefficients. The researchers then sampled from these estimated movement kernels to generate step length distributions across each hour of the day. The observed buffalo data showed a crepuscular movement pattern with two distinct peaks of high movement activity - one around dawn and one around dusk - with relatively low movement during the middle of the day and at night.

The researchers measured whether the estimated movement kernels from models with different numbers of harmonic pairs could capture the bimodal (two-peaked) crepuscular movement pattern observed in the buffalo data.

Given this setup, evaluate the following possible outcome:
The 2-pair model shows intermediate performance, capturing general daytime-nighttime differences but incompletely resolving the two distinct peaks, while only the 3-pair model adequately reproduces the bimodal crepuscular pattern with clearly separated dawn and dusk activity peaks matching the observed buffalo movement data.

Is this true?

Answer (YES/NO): NO